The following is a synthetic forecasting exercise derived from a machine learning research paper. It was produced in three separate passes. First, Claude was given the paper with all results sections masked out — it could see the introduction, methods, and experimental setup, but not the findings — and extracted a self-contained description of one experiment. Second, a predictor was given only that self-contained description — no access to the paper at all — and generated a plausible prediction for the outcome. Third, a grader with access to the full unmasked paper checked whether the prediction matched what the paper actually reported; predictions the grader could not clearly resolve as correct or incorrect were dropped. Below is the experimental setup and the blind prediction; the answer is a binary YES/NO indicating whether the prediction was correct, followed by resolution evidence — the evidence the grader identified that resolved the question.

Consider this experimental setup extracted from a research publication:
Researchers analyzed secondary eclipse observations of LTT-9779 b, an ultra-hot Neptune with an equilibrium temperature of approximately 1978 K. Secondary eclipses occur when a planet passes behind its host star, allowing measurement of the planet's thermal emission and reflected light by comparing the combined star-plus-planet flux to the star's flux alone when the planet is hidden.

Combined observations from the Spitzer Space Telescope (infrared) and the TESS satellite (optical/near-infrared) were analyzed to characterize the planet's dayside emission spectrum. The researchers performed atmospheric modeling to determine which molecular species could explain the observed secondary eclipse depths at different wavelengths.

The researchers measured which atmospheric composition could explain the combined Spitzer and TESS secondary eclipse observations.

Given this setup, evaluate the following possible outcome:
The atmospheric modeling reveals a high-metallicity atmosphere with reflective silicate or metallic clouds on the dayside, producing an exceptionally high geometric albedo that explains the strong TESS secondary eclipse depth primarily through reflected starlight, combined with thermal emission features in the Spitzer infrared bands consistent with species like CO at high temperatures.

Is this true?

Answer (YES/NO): NO